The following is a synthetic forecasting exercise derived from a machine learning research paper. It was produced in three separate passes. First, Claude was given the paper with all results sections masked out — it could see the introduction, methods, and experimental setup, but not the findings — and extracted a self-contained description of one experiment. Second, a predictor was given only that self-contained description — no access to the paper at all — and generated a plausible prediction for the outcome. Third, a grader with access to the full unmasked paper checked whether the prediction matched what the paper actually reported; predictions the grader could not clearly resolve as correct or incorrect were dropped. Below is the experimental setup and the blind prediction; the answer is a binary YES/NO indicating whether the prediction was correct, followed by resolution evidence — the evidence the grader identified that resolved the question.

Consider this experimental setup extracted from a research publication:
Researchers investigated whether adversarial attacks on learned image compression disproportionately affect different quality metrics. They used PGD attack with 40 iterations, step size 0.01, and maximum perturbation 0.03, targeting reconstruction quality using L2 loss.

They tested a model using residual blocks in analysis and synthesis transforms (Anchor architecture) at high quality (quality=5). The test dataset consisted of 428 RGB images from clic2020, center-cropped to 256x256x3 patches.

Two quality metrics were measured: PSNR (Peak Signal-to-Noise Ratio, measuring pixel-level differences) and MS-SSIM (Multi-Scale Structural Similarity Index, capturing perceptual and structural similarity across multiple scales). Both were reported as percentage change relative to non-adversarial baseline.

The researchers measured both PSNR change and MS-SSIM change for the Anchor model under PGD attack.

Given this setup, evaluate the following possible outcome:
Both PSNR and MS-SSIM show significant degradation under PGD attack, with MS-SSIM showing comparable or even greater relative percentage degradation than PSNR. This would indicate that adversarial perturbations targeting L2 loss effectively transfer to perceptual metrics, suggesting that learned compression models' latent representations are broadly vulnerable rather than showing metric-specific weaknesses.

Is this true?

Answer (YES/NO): NO